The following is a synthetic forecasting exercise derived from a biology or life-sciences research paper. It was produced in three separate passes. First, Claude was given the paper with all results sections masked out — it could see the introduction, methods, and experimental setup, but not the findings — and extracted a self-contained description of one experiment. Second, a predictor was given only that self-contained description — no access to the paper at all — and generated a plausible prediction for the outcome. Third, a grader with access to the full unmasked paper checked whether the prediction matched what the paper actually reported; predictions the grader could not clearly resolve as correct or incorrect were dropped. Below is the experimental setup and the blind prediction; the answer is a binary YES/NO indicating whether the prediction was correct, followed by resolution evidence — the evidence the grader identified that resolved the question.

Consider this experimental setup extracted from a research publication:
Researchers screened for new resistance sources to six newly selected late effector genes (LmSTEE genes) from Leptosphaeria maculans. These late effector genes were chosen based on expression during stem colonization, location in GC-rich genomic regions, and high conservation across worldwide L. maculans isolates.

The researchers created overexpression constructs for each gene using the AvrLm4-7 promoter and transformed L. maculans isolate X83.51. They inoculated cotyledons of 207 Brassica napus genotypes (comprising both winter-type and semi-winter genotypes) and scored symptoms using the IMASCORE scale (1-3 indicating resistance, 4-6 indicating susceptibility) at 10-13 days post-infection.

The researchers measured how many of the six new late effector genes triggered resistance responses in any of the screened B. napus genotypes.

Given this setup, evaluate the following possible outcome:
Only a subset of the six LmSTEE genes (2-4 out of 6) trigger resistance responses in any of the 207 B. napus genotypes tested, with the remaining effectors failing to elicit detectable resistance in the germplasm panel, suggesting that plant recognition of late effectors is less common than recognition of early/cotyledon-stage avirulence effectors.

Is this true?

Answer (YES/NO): YES